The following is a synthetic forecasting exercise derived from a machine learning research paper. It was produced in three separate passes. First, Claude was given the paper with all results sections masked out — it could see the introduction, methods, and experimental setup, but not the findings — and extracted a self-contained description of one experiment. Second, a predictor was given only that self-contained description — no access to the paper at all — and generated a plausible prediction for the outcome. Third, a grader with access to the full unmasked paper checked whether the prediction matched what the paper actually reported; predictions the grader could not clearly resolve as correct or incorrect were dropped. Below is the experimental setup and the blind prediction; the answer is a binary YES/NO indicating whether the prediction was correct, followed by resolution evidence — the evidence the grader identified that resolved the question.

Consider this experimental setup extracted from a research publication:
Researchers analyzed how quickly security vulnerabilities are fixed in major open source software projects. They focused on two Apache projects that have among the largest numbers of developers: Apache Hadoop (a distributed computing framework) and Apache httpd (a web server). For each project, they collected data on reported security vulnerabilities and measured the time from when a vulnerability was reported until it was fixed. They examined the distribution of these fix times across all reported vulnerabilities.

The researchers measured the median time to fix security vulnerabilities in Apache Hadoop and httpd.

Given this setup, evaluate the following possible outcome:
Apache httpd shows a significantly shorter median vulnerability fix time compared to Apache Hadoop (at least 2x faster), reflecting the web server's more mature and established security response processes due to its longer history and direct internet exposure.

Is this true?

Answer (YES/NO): NO